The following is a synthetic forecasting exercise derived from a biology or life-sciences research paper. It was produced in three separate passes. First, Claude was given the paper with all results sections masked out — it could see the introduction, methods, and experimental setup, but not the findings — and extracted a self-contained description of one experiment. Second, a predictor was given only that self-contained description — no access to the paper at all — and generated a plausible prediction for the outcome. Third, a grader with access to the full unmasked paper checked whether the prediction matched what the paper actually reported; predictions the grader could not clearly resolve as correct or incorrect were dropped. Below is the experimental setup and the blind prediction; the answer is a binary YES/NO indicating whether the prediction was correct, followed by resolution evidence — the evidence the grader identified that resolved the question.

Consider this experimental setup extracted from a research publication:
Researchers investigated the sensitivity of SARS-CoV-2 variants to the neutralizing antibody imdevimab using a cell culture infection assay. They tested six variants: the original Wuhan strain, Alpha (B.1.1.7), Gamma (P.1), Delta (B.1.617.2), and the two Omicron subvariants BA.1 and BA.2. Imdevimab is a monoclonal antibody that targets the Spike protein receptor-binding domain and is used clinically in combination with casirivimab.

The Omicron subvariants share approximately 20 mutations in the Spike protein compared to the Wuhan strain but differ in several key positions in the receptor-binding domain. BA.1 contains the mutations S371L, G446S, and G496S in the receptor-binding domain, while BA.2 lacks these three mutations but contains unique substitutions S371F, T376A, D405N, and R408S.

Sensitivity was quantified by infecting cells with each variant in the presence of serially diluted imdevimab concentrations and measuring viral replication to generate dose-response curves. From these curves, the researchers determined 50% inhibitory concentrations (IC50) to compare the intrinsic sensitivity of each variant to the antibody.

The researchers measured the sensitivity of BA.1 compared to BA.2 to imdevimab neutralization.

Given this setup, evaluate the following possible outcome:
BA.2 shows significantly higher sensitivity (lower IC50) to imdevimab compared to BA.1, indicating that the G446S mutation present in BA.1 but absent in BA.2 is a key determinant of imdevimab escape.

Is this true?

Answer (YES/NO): YES